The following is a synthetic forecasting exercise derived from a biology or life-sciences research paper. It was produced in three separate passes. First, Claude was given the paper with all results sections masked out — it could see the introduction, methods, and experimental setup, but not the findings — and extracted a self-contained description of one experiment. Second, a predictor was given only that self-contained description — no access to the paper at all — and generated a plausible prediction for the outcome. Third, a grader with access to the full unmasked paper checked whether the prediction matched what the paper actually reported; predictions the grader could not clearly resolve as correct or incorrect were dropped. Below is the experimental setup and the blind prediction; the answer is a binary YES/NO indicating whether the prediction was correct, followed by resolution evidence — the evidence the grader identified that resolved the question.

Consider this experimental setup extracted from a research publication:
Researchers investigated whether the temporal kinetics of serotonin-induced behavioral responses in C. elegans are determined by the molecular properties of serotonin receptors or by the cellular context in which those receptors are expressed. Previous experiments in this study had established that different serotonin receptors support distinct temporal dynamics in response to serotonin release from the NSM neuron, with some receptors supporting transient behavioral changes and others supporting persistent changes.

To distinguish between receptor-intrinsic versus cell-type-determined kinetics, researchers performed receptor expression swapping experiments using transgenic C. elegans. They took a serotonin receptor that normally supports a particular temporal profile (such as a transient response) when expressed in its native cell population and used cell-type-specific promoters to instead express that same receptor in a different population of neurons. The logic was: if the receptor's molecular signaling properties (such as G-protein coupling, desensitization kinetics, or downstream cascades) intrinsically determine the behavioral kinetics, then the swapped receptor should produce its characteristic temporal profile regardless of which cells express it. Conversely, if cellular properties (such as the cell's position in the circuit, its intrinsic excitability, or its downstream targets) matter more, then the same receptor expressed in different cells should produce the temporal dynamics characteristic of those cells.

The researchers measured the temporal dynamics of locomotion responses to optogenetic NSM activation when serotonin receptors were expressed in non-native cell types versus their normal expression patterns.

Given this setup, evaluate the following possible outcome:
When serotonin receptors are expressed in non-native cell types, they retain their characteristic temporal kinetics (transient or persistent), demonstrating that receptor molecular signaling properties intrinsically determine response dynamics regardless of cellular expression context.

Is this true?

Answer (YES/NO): NO